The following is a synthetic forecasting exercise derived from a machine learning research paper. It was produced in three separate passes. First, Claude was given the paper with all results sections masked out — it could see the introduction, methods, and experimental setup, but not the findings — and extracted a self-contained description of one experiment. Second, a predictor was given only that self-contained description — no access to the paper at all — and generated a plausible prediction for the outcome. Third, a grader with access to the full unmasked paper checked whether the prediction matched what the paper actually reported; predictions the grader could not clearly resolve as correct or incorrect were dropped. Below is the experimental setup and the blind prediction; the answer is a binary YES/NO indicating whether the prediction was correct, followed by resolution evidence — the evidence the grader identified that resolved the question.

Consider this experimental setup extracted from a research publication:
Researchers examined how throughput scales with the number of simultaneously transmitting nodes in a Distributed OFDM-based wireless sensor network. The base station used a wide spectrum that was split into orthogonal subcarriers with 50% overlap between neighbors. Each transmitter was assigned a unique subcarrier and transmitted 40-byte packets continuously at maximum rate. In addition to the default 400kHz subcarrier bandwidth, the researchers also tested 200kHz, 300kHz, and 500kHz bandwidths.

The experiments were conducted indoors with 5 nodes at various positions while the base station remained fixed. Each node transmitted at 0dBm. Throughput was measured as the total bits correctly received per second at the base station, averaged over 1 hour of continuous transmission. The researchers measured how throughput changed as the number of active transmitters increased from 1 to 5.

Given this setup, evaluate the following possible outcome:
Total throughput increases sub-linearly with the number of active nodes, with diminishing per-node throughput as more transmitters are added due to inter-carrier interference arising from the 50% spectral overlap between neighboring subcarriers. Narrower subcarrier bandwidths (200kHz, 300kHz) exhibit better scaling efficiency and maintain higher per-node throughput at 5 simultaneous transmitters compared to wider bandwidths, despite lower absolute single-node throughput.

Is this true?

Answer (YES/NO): NO